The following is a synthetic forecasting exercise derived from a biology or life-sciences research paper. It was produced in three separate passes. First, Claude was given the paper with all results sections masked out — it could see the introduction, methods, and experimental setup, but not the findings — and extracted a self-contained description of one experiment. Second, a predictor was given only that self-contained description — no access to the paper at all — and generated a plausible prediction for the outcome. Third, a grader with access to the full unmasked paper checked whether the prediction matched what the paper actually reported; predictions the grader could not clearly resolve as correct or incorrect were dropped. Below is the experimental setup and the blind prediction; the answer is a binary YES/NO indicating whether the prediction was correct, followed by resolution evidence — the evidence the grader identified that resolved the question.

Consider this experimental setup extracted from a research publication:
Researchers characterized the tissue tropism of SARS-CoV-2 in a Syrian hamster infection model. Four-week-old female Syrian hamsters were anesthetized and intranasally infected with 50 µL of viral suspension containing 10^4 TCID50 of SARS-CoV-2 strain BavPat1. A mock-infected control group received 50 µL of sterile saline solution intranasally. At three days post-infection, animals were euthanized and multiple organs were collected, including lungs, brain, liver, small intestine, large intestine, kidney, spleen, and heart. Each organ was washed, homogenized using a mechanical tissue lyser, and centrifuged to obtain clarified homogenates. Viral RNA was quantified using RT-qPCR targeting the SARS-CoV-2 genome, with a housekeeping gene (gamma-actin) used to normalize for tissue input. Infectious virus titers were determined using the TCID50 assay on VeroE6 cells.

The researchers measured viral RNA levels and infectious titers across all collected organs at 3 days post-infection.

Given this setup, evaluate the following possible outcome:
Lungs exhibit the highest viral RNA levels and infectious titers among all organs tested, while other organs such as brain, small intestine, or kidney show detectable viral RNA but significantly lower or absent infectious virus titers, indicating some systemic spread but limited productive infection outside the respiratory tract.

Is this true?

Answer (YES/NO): NO